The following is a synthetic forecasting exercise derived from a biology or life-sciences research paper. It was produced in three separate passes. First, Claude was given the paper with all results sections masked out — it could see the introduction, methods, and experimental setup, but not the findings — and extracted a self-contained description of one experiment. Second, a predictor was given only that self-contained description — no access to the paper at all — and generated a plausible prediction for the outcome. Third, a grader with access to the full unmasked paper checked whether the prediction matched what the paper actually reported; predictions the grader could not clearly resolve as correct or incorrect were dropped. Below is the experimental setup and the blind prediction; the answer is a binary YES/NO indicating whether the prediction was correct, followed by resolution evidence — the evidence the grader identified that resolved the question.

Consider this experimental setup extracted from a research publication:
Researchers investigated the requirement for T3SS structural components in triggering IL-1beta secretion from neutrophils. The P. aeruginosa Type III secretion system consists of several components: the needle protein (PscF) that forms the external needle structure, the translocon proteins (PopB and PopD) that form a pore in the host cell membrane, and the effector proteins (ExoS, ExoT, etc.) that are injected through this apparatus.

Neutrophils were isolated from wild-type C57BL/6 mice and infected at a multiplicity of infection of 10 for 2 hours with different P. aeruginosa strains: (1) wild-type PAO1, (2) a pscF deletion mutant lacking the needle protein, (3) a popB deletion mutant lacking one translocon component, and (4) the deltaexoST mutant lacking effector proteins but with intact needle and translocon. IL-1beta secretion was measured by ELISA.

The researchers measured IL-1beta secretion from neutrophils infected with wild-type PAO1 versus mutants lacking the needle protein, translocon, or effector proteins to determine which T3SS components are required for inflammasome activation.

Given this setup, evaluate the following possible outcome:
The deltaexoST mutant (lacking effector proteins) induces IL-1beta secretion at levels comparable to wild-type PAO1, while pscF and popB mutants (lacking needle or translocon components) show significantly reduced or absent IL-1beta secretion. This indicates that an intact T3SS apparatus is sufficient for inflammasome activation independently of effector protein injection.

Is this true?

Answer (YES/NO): YES